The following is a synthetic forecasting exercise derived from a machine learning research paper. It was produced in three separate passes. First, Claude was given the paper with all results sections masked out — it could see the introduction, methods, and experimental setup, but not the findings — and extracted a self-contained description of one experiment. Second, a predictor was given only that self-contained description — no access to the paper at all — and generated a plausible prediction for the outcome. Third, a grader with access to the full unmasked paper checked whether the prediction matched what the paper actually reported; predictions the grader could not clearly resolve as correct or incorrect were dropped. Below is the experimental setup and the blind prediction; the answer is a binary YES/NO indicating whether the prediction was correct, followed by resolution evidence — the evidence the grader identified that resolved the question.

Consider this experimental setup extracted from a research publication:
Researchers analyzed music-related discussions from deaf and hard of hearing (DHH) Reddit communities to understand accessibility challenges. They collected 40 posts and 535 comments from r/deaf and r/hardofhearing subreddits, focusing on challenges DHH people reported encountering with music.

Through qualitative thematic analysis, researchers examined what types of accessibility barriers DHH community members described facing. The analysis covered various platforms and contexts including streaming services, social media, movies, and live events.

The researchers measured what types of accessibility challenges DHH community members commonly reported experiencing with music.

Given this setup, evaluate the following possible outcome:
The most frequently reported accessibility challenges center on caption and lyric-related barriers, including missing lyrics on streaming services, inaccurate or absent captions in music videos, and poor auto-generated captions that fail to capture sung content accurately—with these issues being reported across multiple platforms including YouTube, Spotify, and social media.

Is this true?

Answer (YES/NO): NO